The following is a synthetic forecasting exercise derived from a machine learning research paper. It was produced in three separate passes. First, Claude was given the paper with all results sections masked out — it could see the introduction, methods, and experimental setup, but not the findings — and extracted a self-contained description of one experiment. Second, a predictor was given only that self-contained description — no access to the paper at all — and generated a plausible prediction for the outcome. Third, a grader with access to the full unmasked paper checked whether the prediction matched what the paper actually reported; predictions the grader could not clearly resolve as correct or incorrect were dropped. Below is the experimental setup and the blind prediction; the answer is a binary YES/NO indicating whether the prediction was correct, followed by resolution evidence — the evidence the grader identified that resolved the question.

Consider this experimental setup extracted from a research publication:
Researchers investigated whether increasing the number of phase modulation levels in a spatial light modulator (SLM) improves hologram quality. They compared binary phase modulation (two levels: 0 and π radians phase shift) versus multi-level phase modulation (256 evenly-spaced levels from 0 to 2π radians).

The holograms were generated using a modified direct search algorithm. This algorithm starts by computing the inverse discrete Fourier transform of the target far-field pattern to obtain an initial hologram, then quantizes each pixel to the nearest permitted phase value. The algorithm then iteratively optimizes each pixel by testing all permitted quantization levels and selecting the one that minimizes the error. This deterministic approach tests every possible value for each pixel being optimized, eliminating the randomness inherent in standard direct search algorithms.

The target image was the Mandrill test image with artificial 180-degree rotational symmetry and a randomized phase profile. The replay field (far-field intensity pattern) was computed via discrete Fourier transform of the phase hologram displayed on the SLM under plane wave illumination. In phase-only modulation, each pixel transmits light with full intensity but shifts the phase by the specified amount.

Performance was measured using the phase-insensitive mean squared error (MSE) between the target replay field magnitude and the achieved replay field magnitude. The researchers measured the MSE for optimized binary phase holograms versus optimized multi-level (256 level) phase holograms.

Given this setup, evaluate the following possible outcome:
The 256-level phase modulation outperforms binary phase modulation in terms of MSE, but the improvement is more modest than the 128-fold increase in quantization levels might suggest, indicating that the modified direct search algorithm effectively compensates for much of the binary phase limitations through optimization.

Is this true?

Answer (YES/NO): NO